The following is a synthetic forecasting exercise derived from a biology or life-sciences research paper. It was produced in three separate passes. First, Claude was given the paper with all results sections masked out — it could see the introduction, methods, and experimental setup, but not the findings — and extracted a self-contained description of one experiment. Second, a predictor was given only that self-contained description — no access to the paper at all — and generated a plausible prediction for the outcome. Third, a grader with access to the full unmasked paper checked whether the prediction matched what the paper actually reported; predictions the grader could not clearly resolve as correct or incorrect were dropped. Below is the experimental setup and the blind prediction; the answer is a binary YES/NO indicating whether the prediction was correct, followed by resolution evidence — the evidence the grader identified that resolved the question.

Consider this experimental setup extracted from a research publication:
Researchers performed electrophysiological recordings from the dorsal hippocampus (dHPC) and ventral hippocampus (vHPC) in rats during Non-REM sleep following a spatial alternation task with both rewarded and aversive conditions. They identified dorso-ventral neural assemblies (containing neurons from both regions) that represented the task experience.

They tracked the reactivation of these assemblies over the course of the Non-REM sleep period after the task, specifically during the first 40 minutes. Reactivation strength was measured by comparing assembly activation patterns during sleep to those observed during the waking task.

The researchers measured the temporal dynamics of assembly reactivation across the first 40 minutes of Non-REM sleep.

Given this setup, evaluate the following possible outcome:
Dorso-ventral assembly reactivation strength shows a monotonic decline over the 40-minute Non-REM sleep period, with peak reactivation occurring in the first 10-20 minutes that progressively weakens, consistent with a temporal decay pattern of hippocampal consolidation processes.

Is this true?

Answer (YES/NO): YES